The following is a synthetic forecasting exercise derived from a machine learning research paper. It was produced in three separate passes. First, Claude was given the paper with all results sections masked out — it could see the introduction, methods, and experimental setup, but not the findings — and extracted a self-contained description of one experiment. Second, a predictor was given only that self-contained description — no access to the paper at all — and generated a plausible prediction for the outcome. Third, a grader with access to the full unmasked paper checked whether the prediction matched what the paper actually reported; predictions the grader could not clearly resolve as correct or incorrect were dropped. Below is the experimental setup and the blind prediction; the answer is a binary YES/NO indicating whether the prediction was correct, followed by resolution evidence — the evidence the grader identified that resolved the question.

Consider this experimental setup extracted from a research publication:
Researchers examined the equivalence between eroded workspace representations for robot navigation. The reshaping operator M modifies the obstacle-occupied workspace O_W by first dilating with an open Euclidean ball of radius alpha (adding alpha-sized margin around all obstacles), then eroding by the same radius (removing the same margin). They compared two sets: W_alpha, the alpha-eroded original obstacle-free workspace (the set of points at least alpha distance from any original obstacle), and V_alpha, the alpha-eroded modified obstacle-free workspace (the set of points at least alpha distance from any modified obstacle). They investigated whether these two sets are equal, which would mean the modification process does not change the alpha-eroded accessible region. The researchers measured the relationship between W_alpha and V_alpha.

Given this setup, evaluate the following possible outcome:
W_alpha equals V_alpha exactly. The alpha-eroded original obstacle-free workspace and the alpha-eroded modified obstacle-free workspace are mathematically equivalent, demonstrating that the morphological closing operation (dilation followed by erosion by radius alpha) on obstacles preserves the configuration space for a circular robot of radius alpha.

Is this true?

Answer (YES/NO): YES